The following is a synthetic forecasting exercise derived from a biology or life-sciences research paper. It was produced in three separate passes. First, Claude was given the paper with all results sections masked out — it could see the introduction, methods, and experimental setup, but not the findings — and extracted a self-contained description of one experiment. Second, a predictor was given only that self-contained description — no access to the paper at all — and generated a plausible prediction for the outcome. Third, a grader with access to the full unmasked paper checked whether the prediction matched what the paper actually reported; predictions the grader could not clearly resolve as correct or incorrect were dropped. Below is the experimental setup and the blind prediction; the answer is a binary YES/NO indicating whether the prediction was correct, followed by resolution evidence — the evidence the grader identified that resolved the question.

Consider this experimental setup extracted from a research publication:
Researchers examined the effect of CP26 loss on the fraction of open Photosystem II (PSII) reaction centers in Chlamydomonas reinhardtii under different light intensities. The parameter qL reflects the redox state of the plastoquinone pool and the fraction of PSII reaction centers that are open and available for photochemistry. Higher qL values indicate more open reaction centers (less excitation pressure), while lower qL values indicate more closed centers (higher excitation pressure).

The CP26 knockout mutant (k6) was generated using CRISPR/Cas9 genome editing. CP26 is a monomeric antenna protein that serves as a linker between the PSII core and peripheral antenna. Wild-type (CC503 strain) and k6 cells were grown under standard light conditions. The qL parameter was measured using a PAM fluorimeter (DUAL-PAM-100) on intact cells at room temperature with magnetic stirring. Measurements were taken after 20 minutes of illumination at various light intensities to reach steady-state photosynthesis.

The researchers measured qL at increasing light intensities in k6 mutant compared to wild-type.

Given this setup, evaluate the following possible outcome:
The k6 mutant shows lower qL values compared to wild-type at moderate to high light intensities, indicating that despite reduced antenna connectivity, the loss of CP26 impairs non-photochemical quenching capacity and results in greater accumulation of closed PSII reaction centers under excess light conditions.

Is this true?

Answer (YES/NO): NO